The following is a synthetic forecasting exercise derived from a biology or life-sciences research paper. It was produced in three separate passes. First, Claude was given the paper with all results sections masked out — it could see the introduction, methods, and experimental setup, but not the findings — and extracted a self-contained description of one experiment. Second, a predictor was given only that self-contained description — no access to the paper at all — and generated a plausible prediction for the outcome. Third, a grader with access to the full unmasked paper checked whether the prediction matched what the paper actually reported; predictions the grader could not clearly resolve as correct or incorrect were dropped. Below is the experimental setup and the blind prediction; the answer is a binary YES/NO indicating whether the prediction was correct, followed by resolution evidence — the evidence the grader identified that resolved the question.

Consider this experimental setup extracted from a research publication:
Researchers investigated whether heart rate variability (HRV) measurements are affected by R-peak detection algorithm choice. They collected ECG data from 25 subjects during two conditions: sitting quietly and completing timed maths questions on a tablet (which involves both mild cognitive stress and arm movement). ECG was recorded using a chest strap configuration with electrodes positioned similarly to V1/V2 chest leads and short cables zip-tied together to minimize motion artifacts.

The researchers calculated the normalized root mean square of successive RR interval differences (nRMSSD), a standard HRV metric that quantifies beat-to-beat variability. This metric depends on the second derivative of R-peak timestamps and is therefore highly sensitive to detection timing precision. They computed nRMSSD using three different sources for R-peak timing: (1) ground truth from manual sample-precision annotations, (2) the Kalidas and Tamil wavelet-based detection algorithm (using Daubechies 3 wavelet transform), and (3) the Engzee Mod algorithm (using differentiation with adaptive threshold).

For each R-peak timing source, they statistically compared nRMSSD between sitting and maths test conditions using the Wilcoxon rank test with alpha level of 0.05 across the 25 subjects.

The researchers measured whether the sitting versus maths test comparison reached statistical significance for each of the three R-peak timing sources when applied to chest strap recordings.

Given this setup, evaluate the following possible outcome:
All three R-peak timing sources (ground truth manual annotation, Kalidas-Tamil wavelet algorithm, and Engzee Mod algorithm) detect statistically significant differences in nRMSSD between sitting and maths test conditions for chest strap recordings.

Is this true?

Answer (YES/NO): NO